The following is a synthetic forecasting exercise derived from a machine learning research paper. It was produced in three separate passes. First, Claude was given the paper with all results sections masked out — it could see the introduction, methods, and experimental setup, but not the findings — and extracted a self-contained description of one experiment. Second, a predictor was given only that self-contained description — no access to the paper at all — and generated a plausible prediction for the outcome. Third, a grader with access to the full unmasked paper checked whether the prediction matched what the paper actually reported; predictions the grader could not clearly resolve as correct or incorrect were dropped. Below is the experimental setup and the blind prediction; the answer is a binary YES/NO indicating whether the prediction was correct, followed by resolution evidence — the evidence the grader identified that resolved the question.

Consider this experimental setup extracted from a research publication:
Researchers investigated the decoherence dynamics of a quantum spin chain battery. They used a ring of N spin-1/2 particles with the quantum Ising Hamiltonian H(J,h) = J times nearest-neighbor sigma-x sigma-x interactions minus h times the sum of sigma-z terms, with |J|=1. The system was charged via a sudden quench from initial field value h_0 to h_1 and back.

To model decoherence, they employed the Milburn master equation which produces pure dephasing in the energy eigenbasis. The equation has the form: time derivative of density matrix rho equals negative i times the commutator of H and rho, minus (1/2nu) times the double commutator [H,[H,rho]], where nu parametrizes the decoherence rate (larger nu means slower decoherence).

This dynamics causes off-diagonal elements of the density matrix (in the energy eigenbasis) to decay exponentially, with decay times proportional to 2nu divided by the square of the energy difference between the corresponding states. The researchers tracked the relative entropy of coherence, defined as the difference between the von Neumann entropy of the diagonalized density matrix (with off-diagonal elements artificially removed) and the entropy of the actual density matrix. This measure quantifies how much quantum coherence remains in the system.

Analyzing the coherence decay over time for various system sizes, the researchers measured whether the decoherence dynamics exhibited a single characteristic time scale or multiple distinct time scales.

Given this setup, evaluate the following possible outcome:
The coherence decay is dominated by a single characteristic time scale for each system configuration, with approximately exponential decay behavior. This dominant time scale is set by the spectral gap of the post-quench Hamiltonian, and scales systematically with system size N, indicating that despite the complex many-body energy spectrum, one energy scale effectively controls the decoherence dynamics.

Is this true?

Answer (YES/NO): NO